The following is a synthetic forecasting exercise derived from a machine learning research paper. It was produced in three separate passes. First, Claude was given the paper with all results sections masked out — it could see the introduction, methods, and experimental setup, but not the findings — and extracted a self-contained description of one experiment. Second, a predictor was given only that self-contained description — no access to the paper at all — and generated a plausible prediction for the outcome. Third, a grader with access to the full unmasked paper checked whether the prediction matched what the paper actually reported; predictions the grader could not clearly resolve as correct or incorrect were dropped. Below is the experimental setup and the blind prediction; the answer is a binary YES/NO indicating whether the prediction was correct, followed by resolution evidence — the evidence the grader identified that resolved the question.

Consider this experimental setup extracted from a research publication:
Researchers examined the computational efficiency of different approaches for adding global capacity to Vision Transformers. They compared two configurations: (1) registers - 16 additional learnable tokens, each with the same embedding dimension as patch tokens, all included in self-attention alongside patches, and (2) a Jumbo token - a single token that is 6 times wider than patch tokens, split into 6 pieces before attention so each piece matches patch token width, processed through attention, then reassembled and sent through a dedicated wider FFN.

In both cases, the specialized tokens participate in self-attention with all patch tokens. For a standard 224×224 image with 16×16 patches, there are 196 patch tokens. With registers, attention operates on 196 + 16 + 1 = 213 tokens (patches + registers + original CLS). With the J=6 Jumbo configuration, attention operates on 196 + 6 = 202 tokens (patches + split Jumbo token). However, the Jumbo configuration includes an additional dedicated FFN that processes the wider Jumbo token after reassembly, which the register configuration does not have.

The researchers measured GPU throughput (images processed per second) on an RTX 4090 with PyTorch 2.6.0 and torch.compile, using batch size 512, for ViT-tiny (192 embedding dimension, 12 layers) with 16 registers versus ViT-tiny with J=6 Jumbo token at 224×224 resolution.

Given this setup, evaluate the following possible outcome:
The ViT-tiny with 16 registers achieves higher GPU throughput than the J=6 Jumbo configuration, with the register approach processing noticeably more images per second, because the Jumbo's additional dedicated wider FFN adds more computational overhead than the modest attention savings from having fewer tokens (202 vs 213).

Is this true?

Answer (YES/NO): NO